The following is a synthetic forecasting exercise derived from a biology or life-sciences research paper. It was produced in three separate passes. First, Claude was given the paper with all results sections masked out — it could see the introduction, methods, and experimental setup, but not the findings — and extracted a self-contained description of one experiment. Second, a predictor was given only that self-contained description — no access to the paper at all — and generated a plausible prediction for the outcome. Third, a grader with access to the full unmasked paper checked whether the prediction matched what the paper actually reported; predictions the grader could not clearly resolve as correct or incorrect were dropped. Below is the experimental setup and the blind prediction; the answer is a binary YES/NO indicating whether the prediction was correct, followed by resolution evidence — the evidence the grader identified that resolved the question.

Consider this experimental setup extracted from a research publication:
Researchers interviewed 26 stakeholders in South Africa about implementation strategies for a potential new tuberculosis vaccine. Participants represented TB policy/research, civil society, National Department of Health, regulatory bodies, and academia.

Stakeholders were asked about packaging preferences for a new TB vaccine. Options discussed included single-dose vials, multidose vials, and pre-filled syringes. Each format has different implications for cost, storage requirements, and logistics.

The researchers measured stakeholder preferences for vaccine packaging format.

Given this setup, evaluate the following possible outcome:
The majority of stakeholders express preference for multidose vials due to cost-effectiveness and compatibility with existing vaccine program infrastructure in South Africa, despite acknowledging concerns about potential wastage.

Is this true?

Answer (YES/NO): NO